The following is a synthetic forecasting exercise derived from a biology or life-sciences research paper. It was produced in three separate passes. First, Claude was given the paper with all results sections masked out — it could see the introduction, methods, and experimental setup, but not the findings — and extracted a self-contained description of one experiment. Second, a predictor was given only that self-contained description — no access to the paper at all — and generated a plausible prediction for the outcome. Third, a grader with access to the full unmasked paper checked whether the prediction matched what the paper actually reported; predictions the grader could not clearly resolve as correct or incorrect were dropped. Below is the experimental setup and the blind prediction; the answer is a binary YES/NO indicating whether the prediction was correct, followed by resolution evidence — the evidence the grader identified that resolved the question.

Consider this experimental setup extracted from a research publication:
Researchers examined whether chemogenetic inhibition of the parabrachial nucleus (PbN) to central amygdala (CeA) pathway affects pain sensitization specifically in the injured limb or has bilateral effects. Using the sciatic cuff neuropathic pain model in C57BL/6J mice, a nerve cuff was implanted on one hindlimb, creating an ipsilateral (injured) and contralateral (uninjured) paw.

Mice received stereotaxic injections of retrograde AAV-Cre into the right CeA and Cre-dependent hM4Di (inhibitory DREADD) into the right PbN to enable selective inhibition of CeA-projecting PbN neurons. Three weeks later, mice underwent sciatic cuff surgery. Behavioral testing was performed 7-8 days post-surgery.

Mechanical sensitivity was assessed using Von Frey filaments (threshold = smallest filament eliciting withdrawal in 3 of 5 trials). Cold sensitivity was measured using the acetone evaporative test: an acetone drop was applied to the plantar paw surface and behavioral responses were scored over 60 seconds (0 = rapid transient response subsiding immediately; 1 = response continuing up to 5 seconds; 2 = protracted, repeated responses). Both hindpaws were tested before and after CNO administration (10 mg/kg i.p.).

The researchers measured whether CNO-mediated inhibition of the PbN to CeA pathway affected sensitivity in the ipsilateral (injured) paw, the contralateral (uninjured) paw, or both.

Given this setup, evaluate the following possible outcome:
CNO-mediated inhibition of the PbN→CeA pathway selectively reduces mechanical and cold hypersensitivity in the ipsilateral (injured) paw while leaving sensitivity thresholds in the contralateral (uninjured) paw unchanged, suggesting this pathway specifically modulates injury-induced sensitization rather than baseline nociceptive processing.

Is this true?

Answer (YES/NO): YES